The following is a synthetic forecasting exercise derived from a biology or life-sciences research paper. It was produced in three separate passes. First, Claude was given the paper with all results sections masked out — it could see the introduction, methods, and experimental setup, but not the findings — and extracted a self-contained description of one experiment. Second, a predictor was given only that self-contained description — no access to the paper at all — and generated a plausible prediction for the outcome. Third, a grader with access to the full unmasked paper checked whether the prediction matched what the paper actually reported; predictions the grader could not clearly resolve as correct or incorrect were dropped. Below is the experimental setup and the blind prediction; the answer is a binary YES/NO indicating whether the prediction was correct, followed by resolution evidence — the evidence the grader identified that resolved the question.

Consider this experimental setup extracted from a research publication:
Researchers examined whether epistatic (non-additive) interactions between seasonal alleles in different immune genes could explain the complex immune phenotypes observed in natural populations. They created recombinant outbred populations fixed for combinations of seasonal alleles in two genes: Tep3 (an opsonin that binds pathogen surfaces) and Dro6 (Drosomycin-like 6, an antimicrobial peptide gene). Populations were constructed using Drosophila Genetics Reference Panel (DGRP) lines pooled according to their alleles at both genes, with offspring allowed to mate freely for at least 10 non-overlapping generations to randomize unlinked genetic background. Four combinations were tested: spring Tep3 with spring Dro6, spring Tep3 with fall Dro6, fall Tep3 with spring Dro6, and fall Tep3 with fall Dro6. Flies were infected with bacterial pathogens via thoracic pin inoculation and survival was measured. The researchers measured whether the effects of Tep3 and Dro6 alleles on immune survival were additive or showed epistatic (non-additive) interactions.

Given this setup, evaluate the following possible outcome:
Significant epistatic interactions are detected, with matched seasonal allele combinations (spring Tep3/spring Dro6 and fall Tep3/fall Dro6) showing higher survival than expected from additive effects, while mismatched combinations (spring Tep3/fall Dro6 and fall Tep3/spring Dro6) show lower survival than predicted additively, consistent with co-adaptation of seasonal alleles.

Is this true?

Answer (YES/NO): YES